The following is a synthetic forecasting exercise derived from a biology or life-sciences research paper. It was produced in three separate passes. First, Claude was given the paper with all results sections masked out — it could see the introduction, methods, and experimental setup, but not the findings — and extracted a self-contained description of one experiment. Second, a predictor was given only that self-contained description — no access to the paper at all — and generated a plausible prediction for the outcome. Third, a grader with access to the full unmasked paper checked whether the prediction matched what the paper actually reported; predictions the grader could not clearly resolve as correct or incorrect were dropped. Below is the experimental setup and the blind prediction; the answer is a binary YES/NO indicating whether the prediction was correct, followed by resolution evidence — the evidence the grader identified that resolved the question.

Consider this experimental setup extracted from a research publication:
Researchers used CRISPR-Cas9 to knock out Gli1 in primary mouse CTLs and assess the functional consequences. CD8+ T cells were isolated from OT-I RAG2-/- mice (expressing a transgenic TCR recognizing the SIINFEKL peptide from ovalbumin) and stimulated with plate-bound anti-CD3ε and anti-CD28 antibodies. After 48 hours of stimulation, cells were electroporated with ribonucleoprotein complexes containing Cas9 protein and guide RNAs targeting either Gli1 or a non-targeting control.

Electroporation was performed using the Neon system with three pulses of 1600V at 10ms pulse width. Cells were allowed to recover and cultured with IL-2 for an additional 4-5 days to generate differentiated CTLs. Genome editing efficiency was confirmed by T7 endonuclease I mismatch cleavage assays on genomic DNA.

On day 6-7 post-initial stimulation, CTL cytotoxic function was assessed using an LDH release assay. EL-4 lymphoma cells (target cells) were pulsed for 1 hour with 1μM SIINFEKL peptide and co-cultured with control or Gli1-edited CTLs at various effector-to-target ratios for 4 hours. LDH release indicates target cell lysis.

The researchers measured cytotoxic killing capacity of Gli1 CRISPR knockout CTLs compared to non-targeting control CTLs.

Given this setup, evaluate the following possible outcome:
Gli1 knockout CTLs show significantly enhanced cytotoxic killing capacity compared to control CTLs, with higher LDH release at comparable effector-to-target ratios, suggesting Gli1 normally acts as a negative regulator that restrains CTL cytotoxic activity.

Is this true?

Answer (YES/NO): NO